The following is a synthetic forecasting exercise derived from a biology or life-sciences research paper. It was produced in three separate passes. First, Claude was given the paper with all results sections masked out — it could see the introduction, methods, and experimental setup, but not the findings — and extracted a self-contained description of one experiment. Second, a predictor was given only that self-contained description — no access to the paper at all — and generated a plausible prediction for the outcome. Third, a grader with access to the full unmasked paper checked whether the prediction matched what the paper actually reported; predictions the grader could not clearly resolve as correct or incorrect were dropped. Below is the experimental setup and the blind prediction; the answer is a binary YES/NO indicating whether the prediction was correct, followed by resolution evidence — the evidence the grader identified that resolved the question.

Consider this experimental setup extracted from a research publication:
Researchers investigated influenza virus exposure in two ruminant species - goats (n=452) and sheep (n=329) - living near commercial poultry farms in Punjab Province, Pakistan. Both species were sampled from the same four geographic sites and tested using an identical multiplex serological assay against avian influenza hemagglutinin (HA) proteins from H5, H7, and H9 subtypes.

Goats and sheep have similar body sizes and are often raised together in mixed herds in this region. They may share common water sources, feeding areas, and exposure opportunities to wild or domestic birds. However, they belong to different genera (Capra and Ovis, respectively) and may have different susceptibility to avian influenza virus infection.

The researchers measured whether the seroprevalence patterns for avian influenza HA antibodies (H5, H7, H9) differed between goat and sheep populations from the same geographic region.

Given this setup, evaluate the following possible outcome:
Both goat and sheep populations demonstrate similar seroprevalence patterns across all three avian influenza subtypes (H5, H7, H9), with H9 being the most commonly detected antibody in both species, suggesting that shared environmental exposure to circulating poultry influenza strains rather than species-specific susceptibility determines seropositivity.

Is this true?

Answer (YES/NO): NO